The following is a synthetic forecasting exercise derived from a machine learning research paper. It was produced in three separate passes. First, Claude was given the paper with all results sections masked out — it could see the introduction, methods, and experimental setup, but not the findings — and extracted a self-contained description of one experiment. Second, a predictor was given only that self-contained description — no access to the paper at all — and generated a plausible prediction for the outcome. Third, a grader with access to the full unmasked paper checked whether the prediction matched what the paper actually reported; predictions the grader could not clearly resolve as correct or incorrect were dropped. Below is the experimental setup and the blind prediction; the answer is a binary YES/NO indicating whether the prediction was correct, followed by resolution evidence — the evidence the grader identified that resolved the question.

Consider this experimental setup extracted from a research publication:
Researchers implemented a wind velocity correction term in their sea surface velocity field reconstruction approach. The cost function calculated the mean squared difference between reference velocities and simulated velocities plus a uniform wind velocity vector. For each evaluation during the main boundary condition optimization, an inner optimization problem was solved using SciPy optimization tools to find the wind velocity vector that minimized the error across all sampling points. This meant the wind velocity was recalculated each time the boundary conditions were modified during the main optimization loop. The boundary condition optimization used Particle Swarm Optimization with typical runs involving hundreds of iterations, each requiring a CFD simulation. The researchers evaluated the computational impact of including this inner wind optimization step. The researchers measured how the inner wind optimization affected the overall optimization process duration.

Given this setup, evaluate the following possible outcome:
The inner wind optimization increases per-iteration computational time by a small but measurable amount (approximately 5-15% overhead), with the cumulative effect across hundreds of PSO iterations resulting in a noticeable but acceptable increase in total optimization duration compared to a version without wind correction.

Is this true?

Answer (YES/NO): NO